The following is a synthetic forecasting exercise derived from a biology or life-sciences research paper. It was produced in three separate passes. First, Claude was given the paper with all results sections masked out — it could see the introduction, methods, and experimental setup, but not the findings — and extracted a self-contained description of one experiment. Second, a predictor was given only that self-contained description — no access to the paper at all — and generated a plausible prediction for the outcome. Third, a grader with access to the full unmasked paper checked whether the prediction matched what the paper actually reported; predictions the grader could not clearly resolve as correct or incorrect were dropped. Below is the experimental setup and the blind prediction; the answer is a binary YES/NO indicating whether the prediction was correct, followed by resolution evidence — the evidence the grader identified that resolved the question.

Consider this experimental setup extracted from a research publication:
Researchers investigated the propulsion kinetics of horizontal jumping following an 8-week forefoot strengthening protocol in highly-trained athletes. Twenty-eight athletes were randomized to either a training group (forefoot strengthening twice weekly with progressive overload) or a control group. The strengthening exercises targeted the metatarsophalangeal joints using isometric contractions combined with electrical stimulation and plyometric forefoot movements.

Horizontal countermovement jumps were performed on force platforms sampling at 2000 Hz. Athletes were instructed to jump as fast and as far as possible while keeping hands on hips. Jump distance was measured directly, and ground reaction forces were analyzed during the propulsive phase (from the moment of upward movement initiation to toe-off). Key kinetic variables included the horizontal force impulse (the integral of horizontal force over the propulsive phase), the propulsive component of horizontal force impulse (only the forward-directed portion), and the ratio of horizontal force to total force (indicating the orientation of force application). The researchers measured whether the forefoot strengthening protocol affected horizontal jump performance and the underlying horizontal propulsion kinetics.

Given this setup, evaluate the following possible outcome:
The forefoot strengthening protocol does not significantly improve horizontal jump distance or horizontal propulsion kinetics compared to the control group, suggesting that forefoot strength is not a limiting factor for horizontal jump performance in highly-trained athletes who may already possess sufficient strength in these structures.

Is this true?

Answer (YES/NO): NO